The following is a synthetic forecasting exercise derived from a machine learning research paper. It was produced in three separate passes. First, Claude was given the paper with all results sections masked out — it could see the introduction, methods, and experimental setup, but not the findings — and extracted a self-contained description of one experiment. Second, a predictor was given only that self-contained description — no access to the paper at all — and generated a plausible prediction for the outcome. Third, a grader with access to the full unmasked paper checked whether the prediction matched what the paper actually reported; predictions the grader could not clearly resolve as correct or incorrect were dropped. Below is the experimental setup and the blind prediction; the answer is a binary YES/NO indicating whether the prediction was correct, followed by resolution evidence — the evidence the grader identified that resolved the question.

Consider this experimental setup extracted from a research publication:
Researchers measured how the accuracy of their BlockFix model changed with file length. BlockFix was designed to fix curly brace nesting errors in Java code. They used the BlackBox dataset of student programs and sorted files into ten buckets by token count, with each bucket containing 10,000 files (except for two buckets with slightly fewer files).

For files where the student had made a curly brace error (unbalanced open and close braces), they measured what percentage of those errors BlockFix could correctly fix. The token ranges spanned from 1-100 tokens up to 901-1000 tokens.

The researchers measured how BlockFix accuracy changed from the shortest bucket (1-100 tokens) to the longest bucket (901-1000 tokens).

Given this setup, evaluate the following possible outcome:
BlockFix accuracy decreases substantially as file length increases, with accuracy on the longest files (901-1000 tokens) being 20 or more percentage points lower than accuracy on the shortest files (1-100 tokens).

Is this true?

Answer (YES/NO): YES